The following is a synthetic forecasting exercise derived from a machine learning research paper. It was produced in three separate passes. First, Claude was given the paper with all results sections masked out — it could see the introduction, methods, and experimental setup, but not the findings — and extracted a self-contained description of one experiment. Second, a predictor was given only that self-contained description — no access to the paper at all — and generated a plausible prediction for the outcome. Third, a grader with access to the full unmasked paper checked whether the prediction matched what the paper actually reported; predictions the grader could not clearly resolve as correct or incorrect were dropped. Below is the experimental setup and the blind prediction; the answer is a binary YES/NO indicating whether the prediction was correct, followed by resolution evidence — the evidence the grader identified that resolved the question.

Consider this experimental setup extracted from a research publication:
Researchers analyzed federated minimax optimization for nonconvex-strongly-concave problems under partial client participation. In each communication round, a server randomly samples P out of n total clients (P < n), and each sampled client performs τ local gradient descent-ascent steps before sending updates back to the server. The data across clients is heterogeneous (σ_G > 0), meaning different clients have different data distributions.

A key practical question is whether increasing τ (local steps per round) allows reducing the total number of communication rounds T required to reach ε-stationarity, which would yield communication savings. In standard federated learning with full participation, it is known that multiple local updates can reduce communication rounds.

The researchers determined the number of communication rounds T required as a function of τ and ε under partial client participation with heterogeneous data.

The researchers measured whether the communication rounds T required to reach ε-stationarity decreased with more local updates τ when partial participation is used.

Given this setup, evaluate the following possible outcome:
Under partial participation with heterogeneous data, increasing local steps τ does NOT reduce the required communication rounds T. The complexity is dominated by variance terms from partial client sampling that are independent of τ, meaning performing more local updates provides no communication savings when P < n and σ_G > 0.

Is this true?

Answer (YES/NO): YES